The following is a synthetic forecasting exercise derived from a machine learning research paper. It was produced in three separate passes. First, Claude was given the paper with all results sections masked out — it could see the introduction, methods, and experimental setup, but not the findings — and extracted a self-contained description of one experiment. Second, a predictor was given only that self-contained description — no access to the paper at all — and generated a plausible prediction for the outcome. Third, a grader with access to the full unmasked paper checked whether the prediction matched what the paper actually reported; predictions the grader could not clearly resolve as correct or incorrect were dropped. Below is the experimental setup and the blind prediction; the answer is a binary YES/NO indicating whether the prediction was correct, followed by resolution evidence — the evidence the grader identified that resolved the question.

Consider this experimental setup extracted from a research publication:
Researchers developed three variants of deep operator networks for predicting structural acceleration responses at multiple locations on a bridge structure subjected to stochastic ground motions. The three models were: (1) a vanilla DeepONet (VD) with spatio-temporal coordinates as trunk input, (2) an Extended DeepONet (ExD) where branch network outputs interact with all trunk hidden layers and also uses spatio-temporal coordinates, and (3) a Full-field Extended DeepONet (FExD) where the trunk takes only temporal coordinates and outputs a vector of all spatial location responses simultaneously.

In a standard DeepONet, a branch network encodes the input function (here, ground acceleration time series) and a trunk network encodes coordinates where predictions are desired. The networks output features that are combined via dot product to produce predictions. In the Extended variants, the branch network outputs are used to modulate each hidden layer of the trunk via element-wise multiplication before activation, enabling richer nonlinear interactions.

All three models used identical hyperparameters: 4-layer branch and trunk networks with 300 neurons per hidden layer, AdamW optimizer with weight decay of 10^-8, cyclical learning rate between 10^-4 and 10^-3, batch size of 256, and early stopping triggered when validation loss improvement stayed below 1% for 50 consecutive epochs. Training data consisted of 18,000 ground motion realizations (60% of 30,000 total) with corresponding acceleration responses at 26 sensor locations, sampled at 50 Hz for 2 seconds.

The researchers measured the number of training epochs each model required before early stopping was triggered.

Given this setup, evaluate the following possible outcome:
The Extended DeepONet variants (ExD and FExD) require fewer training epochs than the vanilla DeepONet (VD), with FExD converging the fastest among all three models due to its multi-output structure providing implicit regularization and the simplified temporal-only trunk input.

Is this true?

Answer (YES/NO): NO